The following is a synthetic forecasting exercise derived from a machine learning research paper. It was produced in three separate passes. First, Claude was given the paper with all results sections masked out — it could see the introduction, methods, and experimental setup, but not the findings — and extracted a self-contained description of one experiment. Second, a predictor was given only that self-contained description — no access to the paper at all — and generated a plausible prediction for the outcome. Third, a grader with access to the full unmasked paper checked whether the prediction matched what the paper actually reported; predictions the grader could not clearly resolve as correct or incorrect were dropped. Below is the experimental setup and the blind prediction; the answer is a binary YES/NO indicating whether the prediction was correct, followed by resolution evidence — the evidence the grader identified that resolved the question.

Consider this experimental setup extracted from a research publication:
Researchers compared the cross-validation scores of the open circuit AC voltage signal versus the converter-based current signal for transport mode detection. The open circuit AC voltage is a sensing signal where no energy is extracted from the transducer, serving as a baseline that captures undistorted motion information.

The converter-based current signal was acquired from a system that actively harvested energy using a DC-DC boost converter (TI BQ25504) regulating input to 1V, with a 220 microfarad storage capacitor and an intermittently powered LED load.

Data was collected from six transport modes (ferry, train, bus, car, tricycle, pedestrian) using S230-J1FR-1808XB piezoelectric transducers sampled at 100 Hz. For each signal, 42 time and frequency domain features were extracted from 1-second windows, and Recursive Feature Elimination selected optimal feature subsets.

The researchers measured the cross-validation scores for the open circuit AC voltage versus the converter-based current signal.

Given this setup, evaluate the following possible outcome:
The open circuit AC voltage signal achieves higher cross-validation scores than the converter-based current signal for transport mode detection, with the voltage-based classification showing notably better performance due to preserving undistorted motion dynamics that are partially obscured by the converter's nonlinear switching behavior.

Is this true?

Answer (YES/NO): NO